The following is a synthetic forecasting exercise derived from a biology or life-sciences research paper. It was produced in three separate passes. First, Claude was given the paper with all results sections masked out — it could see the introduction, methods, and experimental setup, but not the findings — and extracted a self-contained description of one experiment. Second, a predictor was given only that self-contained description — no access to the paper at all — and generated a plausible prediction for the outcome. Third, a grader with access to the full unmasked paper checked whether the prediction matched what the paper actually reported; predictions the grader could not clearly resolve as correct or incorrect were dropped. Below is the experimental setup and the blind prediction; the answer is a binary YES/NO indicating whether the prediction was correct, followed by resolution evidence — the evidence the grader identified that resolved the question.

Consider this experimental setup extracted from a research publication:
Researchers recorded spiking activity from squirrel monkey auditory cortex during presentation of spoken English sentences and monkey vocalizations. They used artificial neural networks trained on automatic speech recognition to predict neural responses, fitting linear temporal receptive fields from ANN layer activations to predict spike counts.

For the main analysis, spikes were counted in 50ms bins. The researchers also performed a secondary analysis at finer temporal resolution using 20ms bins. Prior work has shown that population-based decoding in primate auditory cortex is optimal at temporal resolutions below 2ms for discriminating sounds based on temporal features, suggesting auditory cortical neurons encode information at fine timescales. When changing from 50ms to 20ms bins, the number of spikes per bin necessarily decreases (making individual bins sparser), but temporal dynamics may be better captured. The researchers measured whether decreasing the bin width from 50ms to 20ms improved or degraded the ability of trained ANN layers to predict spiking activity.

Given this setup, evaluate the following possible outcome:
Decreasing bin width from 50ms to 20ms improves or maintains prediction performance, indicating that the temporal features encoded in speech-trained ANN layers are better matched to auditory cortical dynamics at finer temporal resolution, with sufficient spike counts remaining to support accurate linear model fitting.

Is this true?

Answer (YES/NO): YES